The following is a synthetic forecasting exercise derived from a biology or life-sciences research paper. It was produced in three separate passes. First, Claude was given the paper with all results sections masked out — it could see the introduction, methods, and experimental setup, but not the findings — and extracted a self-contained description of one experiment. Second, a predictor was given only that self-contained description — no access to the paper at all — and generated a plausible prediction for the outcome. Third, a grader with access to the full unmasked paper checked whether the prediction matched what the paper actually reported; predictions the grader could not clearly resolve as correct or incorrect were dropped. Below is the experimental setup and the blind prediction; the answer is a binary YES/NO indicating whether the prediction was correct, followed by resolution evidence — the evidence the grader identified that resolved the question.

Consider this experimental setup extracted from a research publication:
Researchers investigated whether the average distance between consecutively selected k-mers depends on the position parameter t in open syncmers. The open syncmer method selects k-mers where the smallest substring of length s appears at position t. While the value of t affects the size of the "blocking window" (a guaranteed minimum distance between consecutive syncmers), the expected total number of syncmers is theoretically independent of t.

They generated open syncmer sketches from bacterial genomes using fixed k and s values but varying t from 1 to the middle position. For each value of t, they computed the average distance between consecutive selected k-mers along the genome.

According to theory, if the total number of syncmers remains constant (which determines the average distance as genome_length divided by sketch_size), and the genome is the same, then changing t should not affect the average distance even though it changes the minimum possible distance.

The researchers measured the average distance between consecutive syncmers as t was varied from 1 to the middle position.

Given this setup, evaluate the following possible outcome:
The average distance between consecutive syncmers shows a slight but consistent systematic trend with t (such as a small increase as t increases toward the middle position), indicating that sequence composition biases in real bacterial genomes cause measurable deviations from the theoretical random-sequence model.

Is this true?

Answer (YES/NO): NO